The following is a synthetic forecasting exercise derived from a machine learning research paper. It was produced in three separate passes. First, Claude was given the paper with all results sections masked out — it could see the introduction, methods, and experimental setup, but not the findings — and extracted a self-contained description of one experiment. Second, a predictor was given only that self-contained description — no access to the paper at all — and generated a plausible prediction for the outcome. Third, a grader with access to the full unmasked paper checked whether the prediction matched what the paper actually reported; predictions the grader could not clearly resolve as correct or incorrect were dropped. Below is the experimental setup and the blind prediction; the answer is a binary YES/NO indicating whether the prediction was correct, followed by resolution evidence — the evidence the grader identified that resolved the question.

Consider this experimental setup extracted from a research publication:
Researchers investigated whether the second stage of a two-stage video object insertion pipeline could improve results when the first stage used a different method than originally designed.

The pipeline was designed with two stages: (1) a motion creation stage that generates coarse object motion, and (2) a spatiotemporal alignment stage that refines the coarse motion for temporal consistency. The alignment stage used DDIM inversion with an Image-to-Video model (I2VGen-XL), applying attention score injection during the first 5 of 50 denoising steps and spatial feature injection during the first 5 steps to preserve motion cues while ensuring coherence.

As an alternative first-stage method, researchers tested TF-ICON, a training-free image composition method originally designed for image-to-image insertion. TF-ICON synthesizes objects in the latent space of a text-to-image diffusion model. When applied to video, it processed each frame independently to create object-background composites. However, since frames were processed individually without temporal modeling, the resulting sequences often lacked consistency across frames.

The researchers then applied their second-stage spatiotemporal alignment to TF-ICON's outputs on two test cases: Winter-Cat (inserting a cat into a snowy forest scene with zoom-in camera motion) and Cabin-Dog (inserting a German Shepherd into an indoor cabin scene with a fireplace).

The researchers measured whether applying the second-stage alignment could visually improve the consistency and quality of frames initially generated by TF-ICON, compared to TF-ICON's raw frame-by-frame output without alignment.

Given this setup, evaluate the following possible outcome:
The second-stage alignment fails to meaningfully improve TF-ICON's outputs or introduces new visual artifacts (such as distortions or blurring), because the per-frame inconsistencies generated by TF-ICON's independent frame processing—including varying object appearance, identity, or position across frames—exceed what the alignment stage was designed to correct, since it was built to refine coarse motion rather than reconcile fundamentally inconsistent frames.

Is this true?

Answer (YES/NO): NO